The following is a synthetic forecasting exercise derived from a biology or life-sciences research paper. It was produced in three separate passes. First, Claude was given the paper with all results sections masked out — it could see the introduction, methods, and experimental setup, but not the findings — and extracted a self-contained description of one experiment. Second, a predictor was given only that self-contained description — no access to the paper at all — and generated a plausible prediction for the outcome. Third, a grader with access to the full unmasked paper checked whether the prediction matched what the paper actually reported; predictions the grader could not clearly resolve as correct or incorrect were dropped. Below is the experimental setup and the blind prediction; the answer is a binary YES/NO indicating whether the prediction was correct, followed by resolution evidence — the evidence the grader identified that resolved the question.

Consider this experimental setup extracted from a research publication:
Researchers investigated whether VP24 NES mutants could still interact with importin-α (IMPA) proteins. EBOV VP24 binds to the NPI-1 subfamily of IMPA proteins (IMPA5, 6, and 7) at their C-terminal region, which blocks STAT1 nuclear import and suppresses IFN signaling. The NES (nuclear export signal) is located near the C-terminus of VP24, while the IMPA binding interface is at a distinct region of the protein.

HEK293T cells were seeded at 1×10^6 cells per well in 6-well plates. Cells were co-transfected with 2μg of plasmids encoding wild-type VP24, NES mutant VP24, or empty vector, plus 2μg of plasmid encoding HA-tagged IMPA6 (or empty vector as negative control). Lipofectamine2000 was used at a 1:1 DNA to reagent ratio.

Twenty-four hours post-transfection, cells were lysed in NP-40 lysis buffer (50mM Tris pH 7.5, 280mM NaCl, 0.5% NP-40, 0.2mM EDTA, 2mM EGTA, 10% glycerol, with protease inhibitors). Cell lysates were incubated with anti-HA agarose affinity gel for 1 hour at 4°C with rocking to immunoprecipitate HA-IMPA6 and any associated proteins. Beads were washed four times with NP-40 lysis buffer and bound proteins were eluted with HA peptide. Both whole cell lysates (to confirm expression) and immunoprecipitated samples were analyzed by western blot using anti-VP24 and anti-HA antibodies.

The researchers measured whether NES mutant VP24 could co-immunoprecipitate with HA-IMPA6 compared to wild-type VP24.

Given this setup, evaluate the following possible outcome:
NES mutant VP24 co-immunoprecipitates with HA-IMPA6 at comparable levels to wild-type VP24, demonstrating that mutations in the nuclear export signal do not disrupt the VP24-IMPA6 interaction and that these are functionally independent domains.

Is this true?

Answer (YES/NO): YES